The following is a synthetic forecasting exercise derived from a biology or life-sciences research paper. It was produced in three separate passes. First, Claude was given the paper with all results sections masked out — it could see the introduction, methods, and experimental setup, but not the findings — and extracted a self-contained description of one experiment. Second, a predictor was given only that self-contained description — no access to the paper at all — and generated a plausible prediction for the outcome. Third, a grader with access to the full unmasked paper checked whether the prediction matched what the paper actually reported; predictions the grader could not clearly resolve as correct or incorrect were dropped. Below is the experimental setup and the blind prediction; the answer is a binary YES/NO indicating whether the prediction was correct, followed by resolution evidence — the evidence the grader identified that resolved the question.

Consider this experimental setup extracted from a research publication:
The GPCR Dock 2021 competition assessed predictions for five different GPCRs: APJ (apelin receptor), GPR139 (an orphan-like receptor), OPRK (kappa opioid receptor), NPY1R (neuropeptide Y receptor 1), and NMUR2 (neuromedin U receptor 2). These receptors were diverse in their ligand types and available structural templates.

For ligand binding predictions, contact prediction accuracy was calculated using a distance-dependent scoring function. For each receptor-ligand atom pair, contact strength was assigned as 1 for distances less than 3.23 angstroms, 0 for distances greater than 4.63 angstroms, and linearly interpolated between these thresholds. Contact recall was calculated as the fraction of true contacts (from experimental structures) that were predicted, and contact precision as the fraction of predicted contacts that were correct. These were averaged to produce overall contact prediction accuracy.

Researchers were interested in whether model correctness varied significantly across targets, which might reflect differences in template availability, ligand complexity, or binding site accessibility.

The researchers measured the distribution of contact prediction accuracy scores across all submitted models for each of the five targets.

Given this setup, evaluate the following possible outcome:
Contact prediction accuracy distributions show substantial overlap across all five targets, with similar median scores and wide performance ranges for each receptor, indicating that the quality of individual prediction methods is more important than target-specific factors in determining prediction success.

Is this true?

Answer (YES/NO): NO